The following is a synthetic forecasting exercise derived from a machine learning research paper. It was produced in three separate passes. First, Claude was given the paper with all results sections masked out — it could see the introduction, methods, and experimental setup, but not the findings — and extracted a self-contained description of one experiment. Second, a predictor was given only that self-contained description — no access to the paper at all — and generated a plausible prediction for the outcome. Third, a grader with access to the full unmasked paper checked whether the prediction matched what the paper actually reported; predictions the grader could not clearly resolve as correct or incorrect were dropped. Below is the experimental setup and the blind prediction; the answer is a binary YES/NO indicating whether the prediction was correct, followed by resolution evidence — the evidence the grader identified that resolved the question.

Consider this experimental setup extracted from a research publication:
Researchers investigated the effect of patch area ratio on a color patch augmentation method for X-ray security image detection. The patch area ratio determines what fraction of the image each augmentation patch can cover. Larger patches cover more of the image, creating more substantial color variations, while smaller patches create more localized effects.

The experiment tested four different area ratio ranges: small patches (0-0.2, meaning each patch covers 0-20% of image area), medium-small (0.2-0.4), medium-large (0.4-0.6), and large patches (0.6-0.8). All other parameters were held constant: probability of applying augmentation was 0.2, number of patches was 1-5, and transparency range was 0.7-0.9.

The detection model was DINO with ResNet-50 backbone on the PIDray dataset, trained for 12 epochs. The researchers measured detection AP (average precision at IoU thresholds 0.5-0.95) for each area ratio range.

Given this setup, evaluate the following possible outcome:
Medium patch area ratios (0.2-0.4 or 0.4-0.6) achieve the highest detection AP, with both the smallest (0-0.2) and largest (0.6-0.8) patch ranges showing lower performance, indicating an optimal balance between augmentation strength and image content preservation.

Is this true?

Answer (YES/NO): NO